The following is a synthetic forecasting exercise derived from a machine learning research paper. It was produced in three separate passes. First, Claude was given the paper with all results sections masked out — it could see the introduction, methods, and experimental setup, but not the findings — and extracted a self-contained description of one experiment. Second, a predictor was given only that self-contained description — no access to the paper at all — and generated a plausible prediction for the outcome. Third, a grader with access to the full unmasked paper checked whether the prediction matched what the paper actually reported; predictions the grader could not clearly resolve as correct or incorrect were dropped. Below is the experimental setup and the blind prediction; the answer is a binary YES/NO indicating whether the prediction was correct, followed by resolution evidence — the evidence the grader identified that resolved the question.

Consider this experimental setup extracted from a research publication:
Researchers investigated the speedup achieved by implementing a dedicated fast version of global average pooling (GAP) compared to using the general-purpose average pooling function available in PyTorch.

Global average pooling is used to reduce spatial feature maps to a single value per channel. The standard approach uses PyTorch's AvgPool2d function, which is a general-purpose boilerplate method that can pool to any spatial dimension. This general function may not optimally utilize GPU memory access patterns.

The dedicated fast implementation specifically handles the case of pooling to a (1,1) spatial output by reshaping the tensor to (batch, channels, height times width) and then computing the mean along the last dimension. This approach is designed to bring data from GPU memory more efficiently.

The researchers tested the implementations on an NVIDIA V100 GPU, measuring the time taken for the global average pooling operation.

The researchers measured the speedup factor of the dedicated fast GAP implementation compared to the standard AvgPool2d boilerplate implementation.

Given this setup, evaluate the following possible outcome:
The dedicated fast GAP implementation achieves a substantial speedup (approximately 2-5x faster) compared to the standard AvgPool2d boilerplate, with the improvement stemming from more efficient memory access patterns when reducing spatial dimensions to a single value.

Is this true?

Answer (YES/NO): YES